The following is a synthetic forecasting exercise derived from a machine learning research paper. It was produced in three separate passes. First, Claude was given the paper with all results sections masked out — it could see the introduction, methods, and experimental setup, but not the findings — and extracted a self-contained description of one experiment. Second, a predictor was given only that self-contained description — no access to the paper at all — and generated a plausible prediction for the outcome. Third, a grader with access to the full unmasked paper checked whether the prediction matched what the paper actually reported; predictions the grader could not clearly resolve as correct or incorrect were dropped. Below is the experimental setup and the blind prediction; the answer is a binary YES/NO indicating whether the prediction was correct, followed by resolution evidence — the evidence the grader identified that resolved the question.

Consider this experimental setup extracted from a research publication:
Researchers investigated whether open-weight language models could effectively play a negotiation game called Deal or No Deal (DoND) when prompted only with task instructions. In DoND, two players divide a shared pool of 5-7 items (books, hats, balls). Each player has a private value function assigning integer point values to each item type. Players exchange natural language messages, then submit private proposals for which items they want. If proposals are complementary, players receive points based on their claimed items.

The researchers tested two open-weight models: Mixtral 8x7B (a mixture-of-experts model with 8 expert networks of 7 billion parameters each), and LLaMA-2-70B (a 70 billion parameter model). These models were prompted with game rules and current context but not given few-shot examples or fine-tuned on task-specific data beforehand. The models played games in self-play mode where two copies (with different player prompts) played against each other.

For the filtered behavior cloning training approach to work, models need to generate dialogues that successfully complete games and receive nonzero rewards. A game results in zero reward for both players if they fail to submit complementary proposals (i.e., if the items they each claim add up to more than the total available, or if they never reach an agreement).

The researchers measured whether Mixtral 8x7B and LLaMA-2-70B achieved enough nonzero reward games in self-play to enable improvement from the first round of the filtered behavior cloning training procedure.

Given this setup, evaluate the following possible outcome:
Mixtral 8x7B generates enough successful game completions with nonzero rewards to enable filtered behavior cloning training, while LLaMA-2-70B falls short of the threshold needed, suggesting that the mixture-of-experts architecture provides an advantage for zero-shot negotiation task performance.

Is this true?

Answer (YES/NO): NO